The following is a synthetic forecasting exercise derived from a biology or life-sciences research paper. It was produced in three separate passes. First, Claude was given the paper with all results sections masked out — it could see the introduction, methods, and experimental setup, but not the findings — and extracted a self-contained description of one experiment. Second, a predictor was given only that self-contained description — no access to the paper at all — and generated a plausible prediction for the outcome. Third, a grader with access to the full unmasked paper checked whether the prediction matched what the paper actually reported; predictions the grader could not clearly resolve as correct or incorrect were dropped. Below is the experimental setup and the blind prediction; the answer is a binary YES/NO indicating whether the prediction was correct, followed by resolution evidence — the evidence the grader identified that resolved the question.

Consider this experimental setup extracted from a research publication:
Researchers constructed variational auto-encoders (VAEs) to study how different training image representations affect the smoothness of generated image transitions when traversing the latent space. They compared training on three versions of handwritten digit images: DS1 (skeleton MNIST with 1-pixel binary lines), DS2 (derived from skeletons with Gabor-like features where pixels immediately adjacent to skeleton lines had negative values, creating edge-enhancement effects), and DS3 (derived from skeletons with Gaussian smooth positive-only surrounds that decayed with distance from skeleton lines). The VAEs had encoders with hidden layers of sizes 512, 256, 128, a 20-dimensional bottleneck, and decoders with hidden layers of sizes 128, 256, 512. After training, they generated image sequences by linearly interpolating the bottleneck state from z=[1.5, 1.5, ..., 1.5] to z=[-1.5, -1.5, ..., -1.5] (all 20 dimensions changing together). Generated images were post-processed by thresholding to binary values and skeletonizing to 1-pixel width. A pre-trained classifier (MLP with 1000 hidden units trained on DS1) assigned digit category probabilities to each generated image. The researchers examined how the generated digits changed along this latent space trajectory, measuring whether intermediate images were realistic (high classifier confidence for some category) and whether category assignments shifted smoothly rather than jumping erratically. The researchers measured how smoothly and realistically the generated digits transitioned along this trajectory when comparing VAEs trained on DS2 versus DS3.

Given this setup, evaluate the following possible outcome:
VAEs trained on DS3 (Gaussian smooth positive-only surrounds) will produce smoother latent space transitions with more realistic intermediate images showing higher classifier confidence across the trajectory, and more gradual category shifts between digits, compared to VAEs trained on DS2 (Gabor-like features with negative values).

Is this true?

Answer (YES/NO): YES